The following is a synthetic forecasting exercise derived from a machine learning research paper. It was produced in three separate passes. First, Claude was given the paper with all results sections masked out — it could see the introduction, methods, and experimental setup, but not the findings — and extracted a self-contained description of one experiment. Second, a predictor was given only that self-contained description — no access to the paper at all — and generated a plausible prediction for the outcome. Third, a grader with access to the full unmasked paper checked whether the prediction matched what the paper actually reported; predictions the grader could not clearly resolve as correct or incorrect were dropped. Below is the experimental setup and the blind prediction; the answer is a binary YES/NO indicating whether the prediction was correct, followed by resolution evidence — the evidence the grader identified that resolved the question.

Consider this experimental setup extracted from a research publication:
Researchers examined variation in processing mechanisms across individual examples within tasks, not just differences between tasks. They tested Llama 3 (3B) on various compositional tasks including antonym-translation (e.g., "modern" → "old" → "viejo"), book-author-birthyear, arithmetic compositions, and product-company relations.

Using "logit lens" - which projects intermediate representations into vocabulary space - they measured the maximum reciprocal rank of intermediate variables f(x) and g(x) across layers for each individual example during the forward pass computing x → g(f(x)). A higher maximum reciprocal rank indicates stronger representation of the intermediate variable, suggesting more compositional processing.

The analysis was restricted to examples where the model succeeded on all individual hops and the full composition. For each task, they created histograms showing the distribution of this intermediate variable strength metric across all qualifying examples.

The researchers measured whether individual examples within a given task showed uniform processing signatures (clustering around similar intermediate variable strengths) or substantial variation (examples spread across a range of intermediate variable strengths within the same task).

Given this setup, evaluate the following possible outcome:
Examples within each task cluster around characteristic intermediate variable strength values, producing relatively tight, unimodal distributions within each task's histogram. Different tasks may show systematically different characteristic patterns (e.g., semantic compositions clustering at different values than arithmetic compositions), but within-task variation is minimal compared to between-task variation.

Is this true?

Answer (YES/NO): NO